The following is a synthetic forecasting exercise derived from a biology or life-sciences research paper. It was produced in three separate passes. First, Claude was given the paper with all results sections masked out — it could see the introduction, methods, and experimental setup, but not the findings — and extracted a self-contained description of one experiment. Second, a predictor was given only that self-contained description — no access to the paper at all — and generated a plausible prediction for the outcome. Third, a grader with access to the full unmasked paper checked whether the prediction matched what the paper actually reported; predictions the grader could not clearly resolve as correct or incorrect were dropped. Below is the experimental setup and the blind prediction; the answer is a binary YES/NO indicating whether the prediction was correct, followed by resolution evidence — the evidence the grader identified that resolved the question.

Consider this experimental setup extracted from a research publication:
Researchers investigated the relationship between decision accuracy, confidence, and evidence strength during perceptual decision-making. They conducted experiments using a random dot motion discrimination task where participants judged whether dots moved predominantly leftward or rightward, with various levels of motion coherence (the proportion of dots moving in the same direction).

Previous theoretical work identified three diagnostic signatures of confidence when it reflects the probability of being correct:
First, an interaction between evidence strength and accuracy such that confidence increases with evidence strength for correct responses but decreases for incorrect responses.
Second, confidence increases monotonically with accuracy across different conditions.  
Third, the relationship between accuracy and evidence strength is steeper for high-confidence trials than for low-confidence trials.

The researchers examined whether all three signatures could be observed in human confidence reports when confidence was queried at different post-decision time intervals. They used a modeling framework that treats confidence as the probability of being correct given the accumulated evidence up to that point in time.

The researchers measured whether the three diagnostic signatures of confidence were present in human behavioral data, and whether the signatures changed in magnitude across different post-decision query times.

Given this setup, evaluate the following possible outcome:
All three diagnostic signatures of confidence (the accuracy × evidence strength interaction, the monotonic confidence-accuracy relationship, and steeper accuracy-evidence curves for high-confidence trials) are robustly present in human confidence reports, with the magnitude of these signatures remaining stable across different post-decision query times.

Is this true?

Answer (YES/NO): NO